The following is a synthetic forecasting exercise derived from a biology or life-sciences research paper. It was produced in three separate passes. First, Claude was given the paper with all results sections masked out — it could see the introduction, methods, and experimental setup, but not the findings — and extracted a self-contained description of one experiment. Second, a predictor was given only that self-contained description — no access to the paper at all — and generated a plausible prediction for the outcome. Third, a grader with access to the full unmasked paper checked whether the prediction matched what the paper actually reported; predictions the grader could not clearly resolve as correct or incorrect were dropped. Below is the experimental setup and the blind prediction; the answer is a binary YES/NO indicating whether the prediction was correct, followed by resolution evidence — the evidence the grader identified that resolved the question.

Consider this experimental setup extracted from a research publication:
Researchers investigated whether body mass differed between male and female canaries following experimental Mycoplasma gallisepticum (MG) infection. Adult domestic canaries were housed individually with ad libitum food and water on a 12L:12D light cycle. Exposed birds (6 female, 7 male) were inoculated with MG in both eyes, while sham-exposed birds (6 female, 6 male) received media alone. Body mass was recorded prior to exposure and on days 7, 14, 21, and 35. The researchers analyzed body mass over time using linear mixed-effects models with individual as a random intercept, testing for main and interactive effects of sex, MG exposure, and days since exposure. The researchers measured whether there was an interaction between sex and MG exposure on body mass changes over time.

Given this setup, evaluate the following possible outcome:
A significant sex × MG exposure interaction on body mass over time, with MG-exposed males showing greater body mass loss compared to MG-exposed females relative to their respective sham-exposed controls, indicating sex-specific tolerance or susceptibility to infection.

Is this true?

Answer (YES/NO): NO